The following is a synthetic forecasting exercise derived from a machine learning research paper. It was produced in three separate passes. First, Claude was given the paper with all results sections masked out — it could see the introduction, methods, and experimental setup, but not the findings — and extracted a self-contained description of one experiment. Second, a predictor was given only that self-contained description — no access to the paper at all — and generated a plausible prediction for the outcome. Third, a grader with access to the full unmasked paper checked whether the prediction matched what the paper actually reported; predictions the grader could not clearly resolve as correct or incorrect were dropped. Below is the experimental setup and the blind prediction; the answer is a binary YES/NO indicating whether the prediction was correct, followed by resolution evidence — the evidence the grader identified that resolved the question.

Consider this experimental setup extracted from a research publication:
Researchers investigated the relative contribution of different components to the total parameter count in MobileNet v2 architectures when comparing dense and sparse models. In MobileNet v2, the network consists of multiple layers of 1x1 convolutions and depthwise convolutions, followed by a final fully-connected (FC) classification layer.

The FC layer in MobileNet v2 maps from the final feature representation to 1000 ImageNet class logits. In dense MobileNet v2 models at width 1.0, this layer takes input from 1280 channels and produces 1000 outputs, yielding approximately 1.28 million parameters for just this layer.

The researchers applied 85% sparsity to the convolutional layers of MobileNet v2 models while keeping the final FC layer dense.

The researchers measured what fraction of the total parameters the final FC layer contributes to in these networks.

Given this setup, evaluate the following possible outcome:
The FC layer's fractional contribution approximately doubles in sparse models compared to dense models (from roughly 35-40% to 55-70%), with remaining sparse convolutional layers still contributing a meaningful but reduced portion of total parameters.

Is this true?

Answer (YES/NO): NO